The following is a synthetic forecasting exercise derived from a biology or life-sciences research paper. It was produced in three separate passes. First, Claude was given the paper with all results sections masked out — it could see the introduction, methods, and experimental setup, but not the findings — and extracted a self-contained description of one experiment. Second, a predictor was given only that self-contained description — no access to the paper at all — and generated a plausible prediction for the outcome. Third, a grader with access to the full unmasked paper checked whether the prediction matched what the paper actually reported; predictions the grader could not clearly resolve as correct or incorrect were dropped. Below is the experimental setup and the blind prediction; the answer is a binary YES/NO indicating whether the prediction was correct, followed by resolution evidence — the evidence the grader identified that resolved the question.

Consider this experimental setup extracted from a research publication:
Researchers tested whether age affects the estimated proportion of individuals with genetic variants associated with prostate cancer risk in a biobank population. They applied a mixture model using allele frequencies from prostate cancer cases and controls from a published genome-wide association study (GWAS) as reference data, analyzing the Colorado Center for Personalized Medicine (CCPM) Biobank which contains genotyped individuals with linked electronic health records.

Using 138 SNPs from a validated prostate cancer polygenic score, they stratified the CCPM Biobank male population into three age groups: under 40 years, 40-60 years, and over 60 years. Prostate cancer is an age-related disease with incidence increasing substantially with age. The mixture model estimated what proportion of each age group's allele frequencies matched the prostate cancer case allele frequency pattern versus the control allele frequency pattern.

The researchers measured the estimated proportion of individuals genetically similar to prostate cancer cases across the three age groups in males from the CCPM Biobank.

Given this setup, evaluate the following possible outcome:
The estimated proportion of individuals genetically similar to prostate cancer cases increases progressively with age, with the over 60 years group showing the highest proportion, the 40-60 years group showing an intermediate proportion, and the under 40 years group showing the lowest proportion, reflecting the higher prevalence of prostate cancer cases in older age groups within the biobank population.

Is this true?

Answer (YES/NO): YES